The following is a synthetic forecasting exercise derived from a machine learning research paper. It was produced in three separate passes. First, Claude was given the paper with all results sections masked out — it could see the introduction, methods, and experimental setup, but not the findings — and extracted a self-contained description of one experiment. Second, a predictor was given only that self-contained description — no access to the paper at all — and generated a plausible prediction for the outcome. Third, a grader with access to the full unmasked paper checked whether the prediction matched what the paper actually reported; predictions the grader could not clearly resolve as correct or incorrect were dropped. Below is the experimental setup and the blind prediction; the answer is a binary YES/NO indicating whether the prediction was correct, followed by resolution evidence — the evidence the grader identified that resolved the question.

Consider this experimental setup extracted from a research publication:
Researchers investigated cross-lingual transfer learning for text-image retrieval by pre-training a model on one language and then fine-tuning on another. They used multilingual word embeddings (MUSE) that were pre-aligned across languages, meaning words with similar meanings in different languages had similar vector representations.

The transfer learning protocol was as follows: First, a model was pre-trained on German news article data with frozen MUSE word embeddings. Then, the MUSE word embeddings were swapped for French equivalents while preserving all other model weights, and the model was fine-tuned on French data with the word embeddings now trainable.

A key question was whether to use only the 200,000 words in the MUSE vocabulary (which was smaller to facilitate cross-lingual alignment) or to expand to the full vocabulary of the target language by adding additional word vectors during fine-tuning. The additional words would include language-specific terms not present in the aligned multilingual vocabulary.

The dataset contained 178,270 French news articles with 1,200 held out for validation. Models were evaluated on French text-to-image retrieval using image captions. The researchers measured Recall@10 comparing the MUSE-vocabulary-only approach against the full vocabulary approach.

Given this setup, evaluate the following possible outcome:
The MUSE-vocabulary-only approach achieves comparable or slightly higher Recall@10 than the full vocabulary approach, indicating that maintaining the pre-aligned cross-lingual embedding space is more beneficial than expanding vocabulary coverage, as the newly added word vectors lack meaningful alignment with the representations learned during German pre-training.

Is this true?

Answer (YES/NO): NO